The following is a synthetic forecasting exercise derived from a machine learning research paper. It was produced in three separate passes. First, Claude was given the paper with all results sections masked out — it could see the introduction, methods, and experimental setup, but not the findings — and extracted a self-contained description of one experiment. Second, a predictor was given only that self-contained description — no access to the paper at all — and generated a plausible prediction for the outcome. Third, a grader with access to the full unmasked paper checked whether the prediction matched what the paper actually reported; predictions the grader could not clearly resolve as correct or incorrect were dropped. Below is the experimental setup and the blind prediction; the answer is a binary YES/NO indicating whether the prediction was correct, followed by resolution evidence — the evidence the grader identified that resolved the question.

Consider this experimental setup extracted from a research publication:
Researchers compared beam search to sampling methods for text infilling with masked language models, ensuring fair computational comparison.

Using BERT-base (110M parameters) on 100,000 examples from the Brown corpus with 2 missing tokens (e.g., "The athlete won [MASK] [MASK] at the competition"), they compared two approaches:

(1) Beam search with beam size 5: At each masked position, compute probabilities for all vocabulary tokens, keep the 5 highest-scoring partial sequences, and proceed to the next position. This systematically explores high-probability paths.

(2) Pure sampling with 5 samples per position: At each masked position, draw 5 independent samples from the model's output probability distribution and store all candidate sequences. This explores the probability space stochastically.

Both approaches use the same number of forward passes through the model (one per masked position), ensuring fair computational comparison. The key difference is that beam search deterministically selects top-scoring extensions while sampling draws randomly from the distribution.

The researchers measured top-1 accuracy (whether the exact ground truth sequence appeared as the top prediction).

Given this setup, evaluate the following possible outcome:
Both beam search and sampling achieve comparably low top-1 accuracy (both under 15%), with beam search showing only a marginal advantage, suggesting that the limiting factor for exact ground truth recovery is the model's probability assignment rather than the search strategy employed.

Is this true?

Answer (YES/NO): NO